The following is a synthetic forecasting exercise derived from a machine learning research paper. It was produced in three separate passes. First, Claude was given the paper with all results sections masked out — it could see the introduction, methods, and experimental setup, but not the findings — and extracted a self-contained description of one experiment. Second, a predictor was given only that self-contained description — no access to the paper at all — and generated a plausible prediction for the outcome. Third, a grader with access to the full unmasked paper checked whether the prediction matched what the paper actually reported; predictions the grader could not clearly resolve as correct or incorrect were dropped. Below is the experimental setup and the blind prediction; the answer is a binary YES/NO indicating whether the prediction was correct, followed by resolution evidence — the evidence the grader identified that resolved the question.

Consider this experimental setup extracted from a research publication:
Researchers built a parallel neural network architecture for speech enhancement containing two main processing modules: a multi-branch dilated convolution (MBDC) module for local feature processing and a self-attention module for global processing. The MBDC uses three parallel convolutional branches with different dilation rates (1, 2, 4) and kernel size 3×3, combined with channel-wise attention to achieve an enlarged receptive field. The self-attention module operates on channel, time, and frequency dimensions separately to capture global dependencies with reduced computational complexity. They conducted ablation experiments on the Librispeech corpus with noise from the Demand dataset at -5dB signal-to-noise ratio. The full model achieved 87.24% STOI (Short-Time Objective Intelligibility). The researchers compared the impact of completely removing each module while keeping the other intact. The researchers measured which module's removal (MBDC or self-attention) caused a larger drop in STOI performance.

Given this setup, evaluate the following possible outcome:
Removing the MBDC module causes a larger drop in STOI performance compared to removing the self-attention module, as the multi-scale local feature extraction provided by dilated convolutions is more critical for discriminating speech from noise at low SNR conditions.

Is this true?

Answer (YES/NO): NO